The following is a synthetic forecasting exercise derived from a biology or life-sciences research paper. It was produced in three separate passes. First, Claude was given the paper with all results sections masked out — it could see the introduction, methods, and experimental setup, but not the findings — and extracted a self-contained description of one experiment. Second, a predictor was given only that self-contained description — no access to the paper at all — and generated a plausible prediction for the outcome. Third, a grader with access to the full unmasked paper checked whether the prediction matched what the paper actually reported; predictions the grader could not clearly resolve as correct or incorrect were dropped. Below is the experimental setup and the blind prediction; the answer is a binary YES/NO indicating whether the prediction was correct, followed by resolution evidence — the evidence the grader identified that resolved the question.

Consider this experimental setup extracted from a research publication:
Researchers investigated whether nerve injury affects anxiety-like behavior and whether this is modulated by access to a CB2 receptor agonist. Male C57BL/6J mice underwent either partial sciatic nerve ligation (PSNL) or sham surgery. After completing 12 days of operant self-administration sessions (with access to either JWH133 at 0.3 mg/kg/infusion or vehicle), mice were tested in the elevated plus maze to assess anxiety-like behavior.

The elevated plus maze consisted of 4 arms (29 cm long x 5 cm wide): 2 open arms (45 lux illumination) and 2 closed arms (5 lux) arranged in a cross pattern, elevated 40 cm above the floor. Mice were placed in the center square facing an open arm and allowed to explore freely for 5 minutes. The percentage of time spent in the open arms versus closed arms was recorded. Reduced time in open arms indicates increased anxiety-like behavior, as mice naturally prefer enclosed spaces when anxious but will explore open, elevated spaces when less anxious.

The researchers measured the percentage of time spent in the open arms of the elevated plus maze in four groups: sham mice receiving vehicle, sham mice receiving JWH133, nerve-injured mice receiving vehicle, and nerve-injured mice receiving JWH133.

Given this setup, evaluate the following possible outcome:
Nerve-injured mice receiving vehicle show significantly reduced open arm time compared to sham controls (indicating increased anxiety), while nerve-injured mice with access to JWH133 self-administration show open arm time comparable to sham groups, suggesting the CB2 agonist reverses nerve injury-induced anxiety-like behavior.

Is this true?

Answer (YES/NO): YES